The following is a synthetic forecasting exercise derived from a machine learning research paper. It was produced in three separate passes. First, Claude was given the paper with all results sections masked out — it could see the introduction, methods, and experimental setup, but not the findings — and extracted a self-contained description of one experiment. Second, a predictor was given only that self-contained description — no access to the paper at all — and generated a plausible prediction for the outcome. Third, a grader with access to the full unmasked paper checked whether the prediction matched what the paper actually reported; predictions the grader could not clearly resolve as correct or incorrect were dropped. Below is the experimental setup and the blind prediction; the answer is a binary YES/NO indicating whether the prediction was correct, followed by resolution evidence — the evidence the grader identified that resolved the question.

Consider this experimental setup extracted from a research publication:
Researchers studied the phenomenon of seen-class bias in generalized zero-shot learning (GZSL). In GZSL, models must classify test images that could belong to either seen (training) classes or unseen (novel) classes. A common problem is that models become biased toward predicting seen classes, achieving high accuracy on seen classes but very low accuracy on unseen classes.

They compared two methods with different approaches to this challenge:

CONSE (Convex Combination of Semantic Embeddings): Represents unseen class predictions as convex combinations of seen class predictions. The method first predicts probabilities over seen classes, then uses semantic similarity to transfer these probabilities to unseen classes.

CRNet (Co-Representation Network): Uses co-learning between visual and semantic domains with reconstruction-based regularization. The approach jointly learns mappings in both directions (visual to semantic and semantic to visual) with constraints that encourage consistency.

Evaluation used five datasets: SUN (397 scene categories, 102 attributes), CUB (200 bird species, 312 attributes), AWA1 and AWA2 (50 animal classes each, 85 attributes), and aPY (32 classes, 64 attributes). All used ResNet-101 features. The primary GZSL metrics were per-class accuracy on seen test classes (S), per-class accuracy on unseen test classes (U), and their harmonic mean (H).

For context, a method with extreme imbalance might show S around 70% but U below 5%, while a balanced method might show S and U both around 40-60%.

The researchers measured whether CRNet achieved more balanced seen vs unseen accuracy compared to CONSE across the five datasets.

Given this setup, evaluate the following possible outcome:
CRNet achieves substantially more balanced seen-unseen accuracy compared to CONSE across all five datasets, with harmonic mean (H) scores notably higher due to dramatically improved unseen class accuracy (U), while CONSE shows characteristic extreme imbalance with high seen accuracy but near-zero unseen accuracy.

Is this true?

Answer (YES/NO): YES